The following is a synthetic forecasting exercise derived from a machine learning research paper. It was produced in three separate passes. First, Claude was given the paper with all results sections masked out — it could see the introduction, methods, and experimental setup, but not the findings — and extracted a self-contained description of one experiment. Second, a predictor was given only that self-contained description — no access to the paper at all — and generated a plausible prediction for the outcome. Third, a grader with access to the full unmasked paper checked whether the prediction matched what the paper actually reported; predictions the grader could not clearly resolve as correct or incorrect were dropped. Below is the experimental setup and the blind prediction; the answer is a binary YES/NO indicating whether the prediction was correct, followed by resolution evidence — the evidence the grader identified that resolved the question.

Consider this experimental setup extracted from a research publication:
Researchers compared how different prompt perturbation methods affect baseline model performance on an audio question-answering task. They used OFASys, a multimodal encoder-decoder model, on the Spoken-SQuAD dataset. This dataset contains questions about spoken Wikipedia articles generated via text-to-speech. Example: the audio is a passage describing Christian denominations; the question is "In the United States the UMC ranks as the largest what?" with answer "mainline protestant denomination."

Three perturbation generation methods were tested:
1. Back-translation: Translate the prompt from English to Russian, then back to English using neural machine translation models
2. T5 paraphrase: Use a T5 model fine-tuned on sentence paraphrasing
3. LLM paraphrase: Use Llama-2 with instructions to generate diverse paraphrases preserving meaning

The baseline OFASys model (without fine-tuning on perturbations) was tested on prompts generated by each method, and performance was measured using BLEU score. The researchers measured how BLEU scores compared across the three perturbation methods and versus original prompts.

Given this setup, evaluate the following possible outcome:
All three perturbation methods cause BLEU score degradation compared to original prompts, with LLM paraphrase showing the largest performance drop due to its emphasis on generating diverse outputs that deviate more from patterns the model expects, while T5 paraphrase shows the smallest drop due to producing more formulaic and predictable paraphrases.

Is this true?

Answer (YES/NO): NO